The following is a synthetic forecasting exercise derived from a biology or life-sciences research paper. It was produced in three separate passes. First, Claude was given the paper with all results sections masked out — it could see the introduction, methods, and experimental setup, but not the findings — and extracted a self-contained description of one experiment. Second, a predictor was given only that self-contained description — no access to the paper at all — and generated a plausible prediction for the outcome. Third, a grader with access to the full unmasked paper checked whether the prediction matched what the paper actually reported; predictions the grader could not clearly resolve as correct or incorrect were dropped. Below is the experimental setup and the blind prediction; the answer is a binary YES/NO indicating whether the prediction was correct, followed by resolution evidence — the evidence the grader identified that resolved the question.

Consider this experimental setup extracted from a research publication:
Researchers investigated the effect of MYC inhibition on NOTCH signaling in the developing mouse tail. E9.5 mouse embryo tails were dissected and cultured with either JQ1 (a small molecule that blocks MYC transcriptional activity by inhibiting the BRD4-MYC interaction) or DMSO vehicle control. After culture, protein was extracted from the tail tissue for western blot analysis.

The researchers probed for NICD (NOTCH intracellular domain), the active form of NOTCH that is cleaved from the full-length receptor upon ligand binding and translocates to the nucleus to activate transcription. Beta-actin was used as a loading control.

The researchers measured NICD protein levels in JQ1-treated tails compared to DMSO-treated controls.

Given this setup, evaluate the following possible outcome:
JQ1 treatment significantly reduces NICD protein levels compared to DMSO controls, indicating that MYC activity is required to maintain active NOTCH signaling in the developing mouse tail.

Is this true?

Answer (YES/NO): NO